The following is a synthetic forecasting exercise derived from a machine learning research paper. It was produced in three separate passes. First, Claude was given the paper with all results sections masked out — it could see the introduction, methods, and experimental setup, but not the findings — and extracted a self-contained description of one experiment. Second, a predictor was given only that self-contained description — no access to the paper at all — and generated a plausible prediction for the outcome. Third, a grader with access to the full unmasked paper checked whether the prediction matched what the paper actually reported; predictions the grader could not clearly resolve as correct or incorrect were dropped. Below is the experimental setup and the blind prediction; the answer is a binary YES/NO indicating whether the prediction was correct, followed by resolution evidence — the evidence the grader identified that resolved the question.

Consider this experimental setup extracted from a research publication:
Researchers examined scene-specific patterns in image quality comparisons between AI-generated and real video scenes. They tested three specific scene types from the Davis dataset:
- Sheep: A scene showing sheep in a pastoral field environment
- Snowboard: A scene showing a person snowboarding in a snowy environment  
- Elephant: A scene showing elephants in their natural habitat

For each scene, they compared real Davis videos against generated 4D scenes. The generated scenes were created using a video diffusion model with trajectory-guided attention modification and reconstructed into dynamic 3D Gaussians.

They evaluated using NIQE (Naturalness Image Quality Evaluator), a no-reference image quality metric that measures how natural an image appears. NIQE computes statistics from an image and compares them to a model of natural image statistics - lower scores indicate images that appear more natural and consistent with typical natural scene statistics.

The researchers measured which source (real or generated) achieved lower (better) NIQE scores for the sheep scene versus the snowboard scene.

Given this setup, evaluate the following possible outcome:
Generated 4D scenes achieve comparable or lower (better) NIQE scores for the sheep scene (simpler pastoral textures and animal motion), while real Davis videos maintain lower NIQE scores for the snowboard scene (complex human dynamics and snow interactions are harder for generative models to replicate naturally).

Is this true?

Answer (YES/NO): NO